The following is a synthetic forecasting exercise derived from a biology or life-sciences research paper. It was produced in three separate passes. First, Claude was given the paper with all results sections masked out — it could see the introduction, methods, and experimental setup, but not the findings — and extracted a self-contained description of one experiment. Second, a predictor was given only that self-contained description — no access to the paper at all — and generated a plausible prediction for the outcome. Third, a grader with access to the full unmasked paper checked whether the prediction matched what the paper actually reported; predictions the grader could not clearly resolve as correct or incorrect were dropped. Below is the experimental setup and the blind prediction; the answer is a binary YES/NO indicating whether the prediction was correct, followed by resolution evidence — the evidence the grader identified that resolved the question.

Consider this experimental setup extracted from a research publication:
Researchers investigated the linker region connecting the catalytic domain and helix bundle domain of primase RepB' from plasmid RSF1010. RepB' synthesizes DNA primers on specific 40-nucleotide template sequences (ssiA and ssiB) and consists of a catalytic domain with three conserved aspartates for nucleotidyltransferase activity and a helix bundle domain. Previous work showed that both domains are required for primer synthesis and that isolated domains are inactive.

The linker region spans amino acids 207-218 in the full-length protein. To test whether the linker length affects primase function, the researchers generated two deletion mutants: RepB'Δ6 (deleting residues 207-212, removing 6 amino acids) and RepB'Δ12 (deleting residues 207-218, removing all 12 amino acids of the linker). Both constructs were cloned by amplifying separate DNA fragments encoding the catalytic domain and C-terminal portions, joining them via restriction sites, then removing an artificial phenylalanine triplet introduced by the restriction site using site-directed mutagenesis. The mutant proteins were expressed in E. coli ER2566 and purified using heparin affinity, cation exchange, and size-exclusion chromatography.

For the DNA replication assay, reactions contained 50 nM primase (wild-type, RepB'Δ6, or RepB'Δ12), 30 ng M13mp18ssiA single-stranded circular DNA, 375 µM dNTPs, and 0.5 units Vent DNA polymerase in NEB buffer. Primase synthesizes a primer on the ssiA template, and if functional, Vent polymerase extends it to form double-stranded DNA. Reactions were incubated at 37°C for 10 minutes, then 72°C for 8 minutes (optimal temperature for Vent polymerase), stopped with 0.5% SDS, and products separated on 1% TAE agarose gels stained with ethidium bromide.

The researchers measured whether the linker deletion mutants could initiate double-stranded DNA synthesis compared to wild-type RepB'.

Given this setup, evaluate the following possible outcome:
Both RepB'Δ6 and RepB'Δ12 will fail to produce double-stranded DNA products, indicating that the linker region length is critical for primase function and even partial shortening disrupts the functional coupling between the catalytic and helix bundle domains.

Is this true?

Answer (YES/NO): NO